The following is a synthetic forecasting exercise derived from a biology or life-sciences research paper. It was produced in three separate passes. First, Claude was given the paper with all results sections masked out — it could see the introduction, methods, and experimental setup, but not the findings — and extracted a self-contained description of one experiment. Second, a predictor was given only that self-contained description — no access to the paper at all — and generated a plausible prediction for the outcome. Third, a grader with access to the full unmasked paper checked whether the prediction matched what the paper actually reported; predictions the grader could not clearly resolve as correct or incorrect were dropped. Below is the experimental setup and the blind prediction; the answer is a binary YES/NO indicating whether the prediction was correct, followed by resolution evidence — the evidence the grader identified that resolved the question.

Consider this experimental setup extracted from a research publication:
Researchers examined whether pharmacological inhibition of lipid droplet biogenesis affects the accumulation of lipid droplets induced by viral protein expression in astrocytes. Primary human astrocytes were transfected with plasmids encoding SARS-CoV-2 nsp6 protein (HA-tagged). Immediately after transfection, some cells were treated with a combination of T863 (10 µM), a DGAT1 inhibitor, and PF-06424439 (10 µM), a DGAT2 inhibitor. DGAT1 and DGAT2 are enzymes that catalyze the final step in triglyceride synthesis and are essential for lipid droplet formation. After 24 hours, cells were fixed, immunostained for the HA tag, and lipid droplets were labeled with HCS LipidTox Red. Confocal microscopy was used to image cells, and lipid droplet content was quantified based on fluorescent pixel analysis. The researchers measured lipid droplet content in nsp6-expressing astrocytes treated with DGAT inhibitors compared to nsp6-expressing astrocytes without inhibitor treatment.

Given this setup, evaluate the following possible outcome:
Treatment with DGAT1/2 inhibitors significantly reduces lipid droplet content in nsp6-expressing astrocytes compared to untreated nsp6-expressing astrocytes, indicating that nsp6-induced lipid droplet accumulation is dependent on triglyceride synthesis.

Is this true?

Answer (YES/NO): YES